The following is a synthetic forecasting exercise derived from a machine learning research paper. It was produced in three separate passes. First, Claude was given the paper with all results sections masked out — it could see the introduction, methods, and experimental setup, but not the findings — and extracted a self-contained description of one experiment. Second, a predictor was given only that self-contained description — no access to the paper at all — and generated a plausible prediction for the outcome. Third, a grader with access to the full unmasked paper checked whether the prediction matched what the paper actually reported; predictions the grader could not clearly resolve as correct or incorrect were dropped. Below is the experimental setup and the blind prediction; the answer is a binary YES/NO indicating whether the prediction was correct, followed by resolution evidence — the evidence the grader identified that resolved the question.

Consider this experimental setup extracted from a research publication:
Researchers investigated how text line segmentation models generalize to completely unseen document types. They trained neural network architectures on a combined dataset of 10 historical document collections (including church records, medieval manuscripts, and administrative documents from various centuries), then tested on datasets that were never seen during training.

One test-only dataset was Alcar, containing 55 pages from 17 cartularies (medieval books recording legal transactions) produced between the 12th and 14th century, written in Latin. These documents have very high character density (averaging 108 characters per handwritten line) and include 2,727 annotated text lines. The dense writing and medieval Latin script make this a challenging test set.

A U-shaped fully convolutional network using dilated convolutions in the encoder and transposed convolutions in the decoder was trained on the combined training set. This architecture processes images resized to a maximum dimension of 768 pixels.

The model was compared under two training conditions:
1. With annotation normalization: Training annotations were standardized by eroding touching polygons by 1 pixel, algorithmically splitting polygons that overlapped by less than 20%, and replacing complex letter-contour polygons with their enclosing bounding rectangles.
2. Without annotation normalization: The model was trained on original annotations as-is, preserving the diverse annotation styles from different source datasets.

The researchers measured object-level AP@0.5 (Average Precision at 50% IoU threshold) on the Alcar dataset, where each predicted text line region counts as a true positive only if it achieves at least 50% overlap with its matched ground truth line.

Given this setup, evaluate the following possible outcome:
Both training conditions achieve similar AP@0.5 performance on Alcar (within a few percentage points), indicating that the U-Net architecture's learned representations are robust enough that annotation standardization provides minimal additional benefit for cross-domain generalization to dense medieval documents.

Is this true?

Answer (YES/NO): NO